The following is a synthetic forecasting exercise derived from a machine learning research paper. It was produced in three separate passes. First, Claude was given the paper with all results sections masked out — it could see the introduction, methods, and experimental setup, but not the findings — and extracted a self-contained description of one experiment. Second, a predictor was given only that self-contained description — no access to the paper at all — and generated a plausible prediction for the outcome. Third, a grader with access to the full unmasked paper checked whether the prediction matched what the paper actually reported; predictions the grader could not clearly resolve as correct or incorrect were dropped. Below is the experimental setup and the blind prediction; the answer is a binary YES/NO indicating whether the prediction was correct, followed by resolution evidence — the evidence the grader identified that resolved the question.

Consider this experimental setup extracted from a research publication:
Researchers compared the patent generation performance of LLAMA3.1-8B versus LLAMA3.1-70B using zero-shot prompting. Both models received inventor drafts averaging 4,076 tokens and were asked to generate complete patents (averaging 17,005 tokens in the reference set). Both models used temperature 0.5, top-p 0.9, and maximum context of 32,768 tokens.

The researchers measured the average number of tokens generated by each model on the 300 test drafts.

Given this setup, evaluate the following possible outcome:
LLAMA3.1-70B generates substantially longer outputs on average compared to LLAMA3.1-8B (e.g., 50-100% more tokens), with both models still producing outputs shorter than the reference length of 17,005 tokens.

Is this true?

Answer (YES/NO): NO